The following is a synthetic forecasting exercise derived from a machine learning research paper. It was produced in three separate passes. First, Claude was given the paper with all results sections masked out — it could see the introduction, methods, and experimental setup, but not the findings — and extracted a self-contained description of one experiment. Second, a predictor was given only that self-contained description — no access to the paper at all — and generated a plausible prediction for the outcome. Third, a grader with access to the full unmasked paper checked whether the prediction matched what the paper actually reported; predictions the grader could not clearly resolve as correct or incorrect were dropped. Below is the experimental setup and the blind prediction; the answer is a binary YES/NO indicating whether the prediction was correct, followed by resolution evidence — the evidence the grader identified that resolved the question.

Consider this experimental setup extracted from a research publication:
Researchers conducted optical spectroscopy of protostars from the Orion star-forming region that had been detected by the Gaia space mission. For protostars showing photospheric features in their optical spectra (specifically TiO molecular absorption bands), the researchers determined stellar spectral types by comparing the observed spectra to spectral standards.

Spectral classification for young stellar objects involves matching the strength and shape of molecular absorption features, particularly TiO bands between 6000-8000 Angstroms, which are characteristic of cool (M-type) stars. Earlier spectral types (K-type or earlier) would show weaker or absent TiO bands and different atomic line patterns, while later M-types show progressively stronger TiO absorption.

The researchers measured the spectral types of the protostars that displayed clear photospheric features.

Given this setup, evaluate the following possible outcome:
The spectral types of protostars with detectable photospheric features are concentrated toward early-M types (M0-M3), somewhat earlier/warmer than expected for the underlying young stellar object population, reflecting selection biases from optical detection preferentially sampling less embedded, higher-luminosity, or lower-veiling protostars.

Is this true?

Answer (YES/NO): NO